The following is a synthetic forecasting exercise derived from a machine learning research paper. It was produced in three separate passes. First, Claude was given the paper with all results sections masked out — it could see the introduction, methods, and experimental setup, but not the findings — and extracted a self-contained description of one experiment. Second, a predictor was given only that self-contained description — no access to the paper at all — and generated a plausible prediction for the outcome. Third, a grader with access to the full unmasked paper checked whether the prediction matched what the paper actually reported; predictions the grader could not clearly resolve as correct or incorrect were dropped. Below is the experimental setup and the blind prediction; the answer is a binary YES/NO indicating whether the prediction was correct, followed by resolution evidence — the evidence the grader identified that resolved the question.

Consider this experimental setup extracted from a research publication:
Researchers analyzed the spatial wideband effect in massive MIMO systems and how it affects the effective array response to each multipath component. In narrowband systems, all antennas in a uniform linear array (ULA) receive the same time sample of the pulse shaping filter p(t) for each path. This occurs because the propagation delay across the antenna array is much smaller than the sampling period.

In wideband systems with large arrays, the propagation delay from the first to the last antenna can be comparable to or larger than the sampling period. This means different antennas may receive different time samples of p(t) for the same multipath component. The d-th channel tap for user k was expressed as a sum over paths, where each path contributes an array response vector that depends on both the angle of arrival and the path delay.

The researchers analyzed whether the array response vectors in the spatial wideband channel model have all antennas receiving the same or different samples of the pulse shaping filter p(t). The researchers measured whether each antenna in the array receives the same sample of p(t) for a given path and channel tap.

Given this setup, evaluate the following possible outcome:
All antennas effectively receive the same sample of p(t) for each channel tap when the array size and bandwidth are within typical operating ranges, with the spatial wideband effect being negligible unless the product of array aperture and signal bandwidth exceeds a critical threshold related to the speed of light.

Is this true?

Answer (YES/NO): NO